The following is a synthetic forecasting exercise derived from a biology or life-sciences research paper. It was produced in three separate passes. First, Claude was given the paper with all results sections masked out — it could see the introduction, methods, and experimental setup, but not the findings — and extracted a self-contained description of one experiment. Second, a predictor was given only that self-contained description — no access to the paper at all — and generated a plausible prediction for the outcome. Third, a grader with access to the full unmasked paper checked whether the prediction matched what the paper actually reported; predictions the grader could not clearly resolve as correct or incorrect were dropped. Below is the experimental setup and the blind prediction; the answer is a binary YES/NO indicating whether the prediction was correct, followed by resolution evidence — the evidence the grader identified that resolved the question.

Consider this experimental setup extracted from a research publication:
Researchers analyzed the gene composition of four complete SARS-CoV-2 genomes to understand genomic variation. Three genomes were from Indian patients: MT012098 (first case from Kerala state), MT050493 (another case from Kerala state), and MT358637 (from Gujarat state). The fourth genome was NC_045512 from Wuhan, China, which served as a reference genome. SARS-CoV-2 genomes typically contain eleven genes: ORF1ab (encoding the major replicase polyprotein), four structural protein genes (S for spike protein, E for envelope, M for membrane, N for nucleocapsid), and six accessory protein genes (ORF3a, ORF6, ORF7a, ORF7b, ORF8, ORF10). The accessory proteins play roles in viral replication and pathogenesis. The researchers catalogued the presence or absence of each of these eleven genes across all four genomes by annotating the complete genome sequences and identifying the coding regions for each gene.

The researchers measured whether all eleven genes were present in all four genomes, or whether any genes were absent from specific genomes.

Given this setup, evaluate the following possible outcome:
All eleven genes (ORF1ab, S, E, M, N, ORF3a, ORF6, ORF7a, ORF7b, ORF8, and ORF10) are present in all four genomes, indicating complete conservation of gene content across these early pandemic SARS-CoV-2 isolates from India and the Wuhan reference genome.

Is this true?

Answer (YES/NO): NO